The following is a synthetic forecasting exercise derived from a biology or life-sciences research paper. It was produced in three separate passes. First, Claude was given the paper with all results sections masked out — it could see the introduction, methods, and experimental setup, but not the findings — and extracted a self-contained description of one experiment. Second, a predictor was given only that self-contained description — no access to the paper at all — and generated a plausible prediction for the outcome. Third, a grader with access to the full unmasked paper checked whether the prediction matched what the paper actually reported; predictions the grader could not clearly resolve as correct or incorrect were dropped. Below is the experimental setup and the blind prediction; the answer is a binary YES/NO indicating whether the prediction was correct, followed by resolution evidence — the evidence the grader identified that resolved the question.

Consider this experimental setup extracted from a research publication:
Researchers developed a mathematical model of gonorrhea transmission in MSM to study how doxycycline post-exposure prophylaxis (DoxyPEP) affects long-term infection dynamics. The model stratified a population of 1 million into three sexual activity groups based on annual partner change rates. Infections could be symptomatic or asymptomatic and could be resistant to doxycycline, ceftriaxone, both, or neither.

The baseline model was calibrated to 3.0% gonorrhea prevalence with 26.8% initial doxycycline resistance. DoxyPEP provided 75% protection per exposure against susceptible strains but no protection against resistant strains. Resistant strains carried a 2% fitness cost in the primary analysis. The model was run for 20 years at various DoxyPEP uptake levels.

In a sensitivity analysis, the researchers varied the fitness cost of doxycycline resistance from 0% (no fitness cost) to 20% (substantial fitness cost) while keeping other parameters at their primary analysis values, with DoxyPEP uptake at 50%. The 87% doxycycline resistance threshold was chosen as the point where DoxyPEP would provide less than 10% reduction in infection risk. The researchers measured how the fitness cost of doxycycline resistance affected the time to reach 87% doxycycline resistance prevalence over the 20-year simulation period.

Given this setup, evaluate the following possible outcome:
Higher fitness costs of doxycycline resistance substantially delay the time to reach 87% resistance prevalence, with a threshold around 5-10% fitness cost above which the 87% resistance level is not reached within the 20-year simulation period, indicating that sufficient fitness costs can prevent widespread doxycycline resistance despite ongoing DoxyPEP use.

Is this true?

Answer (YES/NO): NO